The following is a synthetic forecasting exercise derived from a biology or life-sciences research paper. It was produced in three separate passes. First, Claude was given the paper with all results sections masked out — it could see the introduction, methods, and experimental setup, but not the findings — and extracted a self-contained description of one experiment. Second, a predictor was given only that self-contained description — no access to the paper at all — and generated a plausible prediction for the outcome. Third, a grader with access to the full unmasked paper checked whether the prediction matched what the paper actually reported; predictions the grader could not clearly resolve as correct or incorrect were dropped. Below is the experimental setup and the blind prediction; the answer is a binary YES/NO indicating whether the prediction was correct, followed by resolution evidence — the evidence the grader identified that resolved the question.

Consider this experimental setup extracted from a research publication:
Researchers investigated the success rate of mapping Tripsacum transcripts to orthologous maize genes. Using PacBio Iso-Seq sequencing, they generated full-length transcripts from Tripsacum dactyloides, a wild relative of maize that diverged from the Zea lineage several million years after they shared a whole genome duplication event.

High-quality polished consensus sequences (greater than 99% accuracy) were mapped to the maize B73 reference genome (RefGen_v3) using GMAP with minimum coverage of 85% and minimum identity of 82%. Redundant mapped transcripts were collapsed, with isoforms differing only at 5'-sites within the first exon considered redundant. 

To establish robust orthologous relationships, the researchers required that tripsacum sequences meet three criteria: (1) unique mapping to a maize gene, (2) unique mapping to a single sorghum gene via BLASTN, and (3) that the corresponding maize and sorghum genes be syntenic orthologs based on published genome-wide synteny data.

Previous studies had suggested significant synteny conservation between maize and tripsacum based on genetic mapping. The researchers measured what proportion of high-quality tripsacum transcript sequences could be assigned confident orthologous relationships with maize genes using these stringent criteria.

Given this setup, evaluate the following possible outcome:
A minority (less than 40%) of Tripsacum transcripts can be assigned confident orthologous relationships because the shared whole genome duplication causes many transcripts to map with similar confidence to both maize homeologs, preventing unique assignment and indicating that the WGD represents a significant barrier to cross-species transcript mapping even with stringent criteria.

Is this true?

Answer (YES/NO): NO